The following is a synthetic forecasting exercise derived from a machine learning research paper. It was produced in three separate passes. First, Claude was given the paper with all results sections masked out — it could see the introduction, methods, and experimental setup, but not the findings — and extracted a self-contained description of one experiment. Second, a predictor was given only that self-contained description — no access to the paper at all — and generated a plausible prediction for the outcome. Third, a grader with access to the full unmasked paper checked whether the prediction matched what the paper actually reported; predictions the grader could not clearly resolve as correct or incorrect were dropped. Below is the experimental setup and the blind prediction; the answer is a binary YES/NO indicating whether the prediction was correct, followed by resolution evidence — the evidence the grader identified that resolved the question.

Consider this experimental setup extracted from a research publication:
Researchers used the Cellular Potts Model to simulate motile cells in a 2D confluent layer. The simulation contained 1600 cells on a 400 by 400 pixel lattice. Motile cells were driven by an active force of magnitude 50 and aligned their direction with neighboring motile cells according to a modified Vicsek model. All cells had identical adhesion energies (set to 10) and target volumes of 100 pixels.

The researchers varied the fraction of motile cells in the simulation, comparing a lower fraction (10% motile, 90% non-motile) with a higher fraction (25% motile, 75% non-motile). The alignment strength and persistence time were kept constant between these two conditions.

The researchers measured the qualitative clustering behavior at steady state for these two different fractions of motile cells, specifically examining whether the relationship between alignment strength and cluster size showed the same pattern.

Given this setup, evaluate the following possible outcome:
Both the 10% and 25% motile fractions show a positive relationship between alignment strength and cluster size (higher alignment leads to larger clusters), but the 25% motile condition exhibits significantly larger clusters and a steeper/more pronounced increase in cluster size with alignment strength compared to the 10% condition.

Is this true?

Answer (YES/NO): NO